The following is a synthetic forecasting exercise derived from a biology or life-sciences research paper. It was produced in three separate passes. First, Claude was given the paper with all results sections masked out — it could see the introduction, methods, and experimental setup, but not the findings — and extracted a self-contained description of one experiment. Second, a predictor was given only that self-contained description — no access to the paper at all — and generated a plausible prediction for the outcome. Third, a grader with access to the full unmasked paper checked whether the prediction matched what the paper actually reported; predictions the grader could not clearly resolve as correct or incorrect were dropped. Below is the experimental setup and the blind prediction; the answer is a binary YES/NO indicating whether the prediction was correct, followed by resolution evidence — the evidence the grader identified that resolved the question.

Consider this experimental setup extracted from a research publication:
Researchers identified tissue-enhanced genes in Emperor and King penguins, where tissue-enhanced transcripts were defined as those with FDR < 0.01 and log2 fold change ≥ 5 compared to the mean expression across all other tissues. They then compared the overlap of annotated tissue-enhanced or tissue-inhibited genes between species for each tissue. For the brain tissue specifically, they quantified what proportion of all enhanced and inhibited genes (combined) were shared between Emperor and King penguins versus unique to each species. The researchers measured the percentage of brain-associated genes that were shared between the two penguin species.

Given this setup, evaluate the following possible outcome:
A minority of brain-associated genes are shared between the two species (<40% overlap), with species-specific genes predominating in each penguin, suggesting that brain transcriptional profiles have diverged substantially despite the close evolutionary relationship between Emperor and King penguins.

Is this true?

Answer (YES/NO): NO